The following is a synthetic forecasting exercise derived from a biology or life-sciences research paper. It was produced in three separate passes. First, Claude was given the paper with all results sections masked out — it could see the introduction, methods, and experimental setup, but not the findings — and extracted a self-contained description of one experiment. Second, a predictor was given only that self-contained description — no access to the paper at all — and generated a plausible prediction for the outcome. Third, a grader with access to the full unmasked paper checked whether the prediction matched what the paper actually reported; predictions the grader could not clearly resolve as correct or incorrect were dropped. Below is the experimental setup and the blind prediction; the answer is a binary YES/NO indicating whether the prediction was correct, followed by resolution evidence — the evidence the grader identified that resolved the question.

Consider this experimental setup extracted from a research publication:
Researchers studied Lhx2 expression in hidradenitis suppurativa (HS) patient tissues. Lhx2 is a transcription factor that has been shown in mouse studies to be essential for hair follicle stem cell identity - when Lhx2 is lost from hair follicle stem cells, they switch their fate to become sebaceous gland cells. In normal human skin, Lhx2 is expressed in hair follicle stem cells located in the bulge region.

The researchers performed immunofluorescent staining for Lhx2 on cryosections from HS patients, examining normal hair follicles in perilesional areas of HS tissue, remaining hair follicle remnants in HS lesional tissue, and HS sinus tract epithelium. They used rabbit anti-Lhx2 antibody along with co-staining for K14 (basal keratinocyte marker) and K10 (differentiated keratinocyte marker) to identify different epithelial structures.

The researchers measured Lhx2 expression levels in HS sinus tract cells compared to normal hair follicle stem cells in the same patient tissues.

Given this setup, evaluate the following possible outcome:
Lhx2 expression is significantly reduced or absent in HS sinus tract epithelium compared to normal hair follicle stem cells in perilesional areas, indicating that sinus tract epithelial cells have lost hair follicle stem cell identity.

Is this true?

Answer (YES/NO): YES